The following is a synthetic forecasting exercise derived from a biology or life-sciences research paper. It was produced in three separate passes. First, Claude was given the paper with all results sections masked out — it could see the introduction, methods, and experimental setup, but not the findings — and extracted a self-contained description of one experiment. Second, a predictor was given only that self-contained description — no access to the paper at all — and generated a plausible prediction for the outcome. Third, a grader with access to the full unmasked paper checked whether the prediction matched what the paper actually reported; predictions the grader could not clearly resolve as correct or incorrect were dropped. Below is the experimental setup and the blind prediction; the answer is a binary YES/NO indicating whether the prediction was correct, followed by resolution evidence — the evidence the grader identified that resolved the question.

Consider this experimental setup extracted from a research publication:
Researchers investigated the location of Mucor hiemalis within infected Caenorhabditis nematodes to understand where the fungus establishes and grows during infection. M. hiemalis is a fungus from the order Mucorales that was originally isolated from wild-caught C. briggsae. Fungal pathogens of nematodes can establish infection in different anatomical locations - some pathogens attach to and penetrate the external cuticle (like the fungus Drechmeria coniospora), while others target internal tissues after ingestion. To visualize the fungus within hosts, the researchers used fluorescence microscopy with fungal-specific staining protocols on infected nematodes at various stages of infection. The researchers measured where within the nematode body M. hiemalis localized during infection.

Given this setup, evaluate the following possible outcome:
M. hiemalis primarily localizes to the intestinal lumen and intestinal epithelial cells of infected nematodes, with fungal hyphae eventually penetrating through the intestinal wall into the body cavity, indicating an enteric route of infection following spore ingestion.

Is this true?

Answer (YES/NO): YES